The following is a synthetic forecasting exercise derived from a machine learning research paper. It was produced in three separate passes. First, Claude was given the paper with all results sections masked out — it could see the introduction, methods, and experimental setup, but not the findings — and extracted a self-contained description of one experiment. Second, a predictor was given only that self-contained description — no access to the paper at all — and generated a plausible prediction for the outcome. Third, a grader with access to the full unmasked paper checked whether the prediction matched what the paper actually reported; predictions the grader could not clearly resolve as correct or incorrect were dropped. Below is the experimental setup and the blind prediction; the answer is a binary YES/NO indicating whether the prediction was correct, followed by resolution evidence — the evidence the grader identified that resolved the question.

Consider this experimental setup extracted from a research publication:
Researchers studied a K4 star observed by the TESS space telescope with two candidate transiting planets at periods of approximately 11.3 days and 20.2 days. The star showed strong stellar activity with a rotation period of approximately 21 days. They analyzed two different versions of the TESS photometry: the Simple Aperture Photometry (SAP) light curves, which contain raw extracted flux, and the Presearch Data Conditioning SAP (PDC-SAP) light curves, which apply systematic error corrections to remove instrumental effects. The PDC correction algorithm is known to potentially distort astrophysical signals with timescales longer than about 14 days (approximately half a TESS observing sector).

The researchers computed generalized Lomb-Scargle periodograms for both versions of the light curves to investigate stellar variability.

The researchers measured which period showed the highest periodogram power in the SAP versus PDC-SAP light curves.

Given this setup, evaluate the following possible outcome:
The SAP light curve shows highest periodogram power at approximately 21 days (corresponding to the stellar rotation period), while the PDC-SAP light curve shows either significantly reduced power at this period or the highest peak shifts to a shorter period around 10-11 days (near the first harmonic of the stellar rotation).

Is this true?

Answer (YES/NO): YES